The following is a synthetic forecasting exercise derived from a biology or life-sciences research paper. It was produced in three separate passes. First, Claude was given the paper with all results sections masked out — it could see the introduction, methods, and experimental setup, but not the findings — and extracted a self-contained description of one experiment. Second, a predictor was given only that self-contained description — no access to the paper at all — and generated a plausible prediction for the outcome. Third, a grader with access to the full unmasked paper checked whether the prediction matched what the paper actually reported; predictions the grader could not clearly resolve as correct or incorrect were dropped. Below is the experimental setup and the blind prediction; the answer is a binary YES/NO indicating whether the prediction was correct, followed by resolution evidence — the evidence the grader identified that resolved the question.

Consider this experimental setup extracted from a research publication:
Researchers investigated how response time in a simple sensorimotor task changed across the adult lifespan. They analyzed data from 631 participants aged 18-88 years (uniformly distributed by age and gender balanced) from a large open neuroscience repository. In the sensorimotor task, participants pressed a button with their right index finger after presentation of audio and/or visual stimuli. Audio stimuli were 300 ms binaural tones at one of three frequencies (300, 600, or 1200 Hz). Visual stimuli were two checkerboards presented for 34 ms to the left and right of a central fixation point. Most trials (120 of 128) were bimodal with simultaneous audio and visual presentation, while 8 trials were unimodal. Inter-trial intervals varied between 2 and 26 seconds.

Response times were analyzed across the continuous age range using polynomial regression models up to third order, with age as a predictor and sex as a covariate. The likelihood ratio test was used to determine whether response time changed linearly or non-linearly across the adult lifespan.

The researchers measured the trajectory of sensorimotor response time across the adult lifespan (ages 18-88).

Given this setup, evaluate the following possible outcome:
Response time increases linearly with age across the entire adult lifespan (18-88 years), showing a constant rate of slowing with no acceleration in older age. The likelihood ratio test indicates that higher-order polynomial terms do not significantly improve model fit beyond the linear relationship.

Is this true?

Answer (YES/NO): NO